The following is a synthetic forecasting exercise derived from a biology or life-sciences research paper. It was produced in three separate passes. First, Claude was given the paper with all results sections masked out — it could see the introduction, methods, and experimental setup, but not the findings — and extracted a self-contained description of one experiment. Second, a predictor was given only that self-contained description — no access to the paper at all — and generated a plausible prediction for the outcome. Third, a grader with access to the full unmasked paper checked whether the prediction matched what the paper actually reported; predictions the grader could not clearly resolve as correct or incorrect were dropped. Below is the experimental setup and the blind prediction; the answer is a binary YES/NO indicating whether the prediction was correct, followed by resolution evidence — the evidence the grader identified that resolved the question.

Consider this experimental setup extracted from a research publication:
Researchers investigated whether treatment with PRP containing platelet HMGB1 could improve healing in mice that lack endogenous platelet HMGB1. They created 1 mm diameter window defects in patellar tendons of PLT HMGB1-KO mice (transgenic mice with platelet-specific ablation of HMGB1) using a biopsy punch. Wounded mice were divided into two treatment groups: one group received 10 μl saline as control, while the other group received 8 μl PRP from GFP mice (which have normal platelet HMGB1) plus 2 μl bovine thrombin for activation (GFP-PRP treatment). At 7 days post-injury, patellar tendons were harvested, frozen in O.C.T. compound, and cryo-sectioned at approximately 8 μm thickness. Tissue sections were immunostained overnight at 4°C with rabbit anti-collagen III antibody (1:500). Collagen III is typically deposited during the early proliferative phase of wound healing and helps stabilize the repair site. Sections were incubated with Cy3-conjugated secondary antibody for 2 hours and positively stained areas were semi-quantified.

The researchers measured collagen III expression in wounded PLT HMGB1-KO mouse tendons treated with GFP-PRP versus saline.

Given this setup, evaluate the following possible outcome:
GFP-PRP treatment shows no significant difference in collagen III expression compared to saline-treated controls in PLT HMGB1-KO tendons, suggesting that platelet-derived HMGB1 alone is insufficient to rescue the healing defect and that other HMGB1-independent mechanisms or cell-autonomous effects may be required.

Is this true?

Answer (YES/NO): NO